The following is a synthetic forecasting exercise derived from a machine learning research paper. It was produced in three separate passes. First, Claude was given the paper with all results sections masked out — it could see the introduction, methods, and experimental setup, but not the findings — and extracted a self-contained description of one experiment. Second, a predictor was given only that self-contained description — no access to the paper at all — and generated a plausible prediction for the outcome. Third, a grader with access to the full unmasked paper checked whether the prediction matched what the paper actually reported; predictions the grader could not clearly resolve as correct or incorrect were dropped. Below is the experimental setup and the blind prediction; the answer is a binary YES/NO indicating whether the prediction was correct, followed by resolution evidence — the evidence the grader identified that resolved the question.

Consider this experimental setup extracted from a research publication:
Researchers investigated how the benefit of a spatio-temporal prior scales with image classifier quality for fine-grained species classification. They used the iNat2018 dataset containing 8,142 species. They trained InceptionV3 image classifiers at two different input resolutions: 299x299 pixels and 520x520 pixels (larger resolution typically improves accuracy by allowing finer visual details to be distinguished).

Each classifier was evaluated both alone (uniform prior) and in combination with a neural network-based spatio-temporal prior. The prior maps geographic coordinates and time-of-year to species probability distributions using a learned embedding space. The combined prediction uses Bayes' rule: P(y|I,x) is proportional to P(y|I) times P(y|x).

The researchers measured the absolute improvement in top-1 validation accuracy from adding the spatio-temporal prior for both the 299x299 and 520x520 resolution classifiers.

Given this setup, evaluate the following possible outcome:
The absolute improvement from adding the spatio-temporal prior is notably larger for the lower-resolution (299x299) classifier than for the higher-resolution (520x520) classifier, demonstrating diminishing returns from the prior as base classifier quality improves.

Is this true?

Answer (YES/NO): NO